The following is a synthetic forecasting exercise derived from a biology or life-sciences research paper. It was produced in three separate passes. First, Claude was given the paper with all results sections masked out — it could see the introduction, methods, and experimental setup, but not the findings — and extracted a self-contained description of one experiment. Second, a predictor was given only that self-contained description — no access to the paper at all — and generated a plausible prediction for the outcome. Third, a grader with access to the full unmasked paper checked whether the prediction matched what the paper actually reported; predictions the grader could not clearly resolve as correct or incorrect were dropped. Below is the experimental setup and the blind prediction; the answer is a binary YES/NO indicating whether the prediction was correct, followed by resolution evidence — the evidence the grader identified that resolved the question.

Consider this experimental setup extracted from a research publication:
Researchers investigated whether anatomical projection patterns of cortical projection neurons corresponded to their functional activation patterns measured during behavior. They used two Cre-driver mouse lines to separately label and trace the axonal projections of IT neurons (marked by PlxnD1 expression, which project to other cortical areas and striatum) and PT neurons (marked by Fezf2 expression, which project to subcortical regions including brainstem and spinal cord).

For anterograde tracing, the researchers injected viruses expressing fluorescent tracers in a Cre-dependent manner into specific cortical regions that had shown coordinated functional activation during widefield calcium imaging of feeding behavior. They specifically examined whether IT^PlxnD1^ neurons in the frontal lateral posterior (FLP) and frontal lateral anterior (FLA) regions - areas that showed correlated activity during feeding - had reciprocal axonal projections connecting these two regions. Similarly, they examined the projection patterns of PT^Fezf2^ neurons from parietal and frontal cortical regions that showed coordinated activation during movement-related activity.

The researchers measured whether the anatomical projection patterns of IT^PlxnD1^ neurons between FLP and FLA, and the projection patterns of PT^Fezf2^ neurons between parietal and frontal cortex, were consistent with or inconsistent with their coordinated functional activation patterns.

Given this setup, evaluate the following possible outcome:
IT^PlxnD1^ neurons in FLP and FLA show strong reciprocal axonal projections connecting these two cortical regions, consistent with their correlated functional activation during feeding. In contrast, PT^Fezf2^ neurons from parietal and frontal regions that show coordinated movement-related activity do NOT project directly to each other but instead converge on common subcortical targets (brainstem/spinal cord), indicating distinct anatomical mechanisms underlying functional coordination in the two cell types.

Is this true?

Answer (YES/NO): YES